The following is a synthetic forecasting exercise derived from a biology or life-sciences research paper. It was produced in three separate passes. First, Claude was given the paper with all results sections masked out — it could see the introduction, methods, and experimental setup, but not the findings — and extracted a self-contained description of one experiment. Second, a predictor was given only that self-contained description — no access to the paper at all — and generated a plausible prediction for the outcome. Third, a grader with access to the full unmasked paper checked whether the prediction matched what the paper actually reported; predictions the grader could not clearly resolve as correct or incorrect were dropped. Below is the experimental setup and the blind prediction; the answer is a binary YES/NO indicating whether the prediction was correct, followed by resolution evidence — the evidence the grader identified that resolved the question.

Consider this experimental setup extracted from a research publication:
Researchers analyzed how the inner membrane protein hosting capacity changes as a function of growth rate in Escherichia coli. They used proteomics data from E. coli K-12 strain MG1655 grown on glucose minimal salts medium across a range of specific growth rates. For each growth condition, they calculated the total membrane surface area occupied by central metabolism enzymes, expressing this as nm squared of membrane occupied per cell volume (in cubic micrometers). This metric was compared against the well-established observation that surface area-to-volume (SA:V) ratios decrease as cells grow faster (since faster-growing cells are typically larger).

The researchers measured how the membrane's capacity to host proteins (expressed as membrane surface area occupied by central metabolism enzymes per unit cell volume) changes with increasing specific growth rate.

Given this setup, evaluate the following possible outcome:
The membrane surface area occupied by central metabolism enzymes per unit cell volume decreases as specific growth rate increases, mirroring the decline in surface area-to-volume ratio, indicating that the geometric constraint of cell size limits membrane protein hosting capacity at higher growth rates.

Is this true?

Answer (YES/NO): NO